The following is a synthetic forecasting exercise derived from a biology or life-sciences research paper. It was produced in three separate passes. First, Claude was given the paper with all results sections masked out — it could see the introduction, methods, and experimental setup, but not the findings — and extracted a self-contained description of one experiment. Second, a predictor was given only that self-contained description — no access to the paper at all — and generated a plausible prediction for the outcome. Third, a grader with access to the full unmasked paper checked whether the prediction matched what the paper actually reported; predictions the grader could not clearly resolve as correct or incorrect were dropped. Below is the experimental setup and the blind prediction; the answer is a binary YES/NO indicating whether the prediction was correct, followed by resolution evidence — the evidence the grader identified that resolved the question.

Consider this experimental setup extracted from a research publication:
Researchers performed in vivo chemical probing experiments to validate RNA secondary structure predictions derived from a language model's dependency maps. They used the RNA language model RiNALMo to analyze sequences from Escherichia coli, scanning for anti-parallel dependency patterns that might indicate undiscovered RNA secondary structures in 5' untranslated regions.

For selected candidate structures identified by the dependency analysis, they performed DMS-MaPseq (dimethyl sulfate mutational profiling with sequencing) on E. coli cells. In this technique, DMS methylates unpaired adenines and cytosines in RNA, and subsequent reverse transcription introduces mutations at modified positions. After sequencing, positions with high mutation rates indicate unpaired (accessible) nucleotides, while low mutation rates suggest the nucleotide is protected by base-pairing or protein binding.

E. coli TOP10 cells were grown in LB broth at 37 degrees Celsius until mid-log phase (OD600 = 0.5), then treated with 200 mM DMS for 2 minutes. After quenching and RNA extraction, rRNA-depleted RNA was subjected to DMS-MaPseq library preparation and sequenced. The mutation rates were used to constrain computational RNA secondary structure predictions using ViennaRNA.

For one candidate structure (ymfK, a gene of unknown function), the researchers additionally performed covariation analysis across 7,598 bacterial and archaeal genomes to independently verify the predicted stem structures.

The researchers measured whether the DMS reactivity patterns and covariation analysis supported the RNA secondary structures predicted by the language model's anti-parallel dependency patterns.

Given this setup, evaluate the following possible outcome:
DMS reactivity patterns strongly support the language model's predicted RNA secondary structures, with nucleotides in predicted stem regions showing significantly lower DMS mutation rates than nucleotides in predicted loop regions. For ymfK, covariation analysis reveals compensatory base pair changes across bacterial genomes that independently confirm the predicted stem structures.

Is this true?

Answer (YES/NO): YES